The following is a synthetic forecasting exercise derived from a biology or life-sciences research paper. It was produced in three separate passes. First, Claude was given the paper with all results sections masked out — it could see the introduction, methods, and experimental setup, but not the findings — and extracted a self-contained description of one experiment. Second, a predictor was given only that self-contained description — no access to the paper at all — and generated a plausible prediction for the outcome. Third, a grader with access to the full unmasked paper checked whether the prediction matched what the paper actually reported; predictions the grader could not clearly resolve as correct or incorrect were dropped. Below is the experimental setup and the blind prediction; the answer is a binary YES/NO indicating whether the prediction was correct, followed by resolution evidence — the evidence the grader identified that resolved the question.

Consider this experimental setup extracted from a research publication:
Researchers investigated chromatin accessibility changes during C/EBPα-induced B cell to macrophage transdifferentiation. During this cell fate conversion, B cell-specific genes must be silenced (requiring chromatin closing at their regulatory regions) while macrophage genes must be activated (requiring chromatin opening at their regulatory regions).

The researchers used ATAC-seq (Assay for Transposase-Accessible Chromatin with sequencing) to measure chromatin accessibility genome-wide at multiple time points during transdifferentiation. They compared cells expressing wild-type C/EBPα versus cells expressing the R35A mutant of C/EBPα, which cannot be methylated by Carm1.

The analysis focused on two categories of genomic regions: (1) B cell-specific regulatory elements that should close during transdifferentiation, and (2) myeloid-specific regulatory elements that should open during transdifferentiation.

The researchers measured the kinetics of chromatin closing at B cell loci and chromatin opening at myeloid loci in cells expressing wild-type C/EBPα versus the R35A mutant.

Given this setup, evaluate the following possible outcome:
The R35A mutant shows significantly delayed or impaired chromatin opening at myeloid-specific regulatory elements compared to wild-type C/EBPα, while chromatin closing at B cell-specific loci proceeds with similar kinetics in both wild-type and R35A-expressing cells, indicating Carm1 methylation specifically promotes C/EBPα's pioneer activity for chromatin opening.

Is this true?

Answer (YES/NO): NO